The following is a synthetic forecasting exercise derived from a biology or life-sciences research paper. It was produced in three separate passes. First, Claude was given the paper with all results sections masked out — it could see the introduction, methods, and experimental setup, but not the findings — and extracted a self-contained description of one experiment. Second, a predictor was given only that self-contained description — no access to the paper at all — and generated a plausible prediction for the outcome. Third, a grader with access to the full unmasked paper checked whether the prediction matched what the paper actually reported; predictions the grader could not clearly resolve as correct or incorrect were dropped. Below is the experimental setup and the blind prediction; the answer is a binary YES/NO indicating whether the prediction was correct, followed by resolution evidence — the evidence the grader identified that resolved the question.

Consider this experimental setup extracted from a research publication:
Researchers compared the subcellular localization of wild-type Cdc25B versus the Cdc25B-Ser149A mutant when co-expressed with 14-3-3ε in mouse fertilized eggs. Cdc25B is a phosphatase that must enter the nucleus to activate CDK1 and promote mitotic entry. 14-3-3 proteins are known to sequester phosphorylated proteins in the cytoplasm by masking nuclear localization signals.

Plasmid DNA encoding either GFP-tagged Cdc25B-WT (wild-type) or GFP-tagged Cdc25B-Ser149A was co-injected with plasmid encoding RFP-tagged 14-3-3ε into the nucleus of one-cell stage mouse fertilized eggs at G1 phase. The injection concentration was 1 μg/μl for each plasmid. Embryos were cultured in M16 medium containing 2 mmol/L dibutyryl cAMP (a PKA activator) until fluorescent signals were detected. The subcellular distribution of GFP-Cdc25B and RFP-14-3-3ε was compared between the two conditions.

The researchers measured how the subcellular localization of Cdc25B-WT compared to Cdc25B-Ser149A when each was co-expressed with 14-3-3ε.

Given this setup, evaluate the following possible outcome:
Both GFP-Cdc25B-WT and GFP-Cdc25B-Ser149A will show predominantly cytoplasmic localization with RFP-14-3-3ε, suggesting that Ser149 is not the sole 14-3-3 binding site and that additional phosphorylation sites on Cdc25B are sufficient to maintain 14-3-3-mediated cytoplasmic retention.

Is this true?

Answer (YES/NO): NO